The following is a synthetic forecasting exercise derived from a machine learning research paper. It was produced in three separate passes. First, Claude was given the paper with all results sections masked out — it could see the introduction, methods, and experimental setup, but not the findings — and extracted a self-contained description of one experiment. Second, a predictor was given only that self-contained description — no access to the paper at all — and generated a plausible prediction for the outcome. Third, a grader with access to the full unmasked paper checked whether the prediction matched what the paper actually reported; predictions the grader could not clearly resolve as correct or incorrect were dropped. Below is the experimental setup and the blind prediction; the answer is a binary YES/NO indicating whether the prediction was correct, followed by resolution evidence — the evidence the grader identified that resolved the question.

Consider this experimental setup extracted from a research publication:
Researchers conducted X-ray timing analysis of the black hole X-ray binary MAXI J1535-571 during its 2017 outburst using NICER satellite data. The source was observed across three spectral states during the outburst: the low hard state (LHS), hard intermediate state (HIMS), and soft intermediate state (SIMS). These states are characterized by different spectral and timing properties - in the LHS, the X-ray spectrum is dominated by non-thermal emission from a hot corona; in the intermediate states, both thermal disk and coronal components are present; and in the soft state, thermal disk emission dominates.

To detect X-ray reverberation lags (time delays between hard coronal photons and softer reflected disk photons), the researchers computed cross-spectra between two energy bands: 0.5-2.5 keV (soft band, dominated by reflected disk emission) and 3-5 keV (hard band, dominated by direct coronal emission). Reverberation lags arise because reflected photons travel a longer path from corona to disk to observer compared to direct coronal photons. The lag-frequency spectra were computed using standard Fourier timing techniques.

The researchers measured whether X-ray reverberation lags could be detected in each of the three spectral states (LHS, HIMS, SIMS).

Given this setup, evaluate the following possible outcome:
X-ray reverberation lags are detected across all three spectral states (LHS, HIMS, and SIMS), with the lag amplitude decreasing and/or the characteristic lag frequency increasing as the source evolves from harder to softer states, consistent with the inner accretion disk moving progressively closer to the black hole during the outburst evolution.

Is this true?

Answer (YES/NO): NO